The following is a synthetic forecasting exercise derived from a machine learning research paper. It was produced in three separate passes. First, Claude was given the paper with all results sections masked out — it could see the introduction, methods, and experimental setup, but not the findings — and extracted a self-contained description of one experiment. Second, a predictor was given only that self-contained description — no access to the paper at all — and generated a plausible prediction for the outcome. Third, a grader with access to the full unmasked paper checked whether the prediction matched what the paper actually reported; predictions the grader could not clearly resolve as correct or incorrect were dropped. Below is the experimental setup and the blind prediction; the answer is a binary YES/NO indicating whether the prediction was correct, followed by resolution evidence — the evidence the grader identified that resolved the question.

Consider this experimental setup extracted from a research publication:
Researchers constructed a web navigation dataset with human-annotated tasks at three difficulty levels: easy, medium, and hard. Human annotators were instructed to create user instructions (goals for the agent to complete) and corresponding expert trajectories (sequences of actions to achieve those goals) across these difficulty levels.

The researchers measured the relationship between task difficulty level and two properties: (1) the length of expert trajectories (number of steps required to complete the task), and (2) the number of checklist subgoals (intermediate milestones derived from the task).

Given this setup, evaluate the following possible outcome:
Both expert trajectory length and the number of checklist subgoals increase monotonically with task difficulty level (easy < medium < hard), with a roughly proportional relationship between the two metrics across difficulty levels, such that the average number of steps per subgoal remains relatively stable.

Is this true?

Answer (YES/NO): NO